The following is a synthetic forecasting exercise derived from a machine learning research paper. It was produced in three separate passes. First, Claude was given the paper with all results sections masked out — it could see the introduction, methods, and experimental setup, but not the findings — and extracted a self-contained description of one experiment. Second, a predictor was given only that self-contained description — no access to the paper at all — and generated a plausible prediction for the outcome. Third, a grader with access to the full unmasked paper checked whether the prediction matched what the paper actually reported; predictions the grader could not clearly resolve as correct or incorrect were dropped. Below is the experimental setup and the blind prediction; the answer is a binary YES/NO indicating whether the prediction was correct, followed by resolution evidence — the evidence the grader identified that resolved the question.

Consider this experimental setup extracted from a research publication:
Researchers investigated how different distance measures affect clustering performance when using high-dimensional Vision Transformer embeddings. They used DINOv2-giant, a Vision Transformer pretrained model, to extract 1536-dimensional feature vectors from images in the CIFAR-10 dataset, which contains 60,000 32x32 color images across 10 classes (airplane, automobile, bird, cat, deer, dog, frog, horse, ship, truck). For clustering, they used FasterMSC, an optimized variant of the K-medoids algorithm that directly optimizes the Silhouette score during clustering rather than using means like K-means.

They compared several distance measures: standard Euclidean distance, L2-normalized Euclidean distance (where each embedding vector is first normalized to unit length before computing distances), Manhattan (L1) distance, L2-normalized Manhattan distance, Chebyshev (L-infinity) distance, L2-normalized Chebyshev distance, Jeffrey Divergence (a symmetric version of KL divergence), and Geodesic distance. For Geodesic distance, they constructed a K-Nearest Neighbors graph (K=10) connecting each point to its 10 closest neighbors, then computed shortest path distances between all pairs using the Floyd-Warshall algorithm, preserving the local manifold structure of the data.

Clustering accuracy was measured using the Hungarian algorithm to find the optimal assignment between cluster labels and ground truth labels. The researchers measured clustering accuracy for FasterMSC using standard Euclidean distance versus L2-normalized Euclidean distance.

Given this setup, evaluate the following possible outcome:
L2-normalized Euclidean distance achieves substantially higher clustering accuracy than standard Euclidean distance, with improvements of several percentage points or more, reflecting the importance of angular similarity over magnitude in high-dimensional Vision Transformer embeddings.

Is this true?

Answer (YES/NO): YES